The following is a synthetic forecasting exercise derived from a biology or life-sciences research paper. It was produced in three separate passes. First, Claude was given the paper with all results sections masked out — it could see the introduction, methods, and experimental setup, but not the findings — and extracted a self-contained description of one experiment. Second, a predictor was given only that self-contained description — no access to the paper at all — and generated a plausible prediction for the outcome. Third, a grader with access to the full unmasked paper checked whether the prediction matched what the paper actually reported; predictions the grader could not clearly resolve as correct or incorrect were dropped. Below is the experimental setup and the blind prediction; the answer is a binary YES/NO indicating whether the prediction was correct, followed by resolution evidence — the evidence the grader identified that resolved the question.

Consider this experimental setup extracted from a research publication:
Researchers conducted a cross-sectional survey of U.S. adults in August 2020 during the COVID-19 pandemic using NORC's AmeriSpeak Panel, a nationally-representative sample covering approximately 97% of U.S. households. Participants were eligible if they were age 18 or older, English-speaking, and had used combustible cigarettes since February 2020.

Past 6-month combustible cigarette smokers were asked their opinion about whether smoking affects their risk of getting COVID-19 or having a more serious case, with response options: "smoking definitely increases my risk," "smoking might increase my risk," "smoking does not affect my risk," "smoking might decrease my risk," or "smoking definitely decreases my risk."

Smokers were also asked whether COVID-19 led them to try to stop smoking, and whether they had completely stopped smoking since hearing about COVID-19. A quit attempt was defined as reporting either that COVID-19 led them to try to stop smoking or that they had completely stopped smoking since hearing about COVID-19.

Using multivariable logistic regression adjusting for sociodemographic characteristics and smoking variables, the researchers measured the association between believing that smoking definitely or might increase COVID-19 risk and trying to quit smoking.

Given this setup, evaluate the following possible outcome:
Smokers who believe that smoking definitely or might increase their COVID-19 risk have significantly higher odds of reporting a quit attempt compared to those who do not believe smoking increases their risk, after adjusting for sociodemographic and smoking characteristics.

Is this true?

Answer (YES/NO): YES